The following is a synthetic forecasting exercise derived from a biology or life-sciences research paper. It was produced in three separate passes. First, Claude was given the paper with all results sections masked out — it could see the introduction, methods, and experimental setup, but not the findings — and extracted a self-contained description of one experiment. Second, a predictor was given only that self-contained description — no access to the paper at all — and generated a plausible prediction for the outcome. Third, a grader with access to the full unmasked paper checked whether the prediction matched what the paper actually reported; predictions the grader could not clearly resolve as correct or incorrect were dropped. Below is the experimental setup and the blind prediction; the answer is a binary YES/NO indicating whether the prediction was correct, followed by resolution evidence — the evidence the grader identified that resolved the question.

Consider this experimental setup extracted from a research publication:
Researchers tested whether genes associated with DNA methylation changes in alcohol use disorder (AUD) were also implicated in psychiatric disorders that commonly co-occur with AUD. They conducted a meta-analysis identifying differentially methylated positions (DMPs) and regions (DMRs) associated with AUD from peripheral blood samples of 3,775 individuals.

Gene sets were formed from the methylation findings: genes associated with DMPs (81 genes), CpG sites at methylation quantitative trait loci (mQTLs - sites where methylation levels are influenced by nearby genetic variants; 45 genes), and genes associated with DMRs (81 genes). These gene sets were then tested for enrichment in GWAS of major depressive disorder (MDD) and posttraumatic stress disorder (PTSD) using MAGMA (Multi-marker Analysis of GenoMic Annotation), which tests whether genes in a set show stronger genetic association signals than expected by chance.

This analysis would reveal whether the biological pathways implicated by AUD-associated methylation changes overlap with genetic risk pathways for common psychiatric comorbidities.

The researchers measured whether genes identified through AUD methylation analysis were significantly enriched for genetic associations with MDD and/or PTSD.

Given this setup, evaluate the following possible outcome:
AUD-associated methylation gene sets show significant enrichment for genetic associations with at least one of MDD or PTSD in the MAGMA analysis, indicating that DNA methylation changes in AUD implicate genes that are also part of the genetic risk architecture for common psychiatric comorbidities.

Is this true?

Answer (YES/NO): NO